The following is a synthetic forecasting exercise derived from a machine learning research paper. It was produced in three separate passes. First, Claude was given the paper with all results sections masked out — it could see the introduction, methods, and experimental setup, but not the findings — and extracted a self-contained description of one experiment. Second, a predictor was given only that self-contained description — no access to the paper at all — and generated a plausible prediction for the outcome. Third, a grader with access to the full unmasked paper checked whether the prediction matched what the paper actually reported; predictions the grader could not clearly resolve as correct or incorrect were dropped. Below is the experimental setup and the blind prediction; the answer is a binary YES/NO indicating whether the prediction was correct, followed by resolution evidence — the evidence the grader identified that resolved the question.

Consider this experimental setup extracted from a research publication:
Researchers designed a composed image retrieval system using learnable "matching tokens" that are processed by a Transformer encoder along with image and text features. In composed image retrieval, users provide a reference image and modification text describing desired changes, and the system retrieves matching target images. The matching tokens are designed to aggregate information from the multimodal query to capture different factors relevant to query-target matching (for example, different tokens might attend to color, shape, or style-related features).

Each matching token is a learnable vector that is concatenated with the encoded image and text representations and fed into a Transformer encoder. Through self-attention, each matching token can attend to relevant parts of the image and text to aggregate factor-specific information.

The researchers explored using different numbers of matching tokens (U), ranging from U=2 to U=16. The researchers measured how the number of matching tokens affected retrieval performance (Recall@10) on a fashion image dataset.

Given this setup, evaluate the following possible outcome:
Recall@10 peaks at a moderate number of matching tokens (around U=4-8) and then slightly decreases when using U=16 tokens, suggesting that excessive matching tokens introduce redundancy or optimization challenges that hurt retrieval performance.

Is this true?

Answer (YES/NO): NO